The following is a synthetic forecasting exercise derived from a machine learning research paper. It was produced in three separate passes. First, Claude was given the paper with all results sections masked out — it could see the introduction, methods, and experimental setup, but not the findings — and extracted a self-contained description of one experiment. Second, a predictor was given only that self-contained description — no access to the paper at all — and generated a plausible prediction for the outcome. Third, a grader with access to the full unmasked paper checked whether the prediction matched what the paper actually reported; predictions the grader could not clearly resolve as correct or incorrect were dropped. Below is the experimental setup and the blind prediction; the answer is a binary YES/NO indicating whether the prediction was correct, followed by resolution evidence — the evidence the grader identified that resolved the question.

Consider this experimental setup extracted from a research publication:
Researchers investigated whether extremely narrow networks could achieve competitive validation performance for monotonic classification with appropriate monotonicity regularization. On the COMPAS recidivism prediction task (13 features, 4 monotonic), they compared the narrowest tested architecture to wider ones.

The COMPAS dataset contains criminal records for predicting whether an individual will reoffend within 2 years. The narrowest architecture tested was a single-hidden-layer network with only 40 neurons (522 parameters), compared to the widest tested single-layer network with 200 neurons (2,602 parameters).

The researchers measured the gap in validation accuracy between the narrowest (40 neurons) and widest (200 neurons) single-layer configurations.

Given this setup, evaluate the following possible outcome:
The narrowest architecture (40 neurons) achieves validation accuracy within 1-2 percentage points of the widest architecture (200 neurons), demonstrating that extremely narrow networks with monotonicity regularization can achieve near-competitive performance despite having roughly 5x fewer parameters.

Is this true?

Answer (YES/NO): NO